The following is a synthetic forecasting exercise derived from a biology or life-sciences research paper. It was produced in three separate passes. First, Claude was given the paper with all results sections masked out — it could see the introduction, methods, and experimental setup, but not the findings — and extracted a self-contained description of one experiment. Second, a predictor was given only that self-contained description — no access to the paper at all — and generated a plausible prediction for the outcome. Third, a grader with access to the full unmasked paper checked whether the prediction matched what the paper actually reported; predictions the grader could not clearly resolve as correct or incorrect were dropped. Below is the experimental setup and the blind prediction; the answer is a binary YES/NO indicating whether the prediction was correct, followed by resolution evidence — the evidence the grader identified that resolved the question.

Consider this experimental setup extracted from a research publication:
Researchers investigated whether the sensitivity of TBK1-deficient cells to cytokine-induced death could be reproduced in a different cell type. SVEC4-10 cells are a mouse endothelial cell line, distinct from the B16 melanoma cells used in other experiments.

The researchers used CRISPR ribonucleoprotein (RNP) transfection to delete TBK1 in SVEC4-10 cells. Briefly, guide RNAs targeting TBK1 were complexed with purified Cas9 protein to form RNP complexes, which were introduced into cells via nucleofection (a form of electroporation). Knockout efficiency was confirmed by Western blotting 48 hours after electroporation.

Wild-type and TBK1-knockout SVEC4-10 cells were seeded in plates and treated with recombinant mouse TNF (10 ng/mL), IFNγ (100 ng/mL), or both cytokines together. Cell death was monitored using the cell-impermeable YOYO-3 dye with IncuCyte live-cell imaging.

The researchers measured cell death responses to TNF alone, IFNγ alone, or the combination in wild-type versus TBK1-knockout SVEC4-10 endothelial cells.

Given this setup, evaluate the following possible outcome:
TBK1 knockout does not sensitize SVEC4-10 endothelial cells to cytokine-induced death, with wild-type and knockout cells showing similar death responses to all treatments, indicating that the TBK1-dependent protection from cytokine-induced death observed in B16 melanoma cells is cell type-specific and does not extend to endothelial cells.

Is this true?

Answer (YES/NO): NO